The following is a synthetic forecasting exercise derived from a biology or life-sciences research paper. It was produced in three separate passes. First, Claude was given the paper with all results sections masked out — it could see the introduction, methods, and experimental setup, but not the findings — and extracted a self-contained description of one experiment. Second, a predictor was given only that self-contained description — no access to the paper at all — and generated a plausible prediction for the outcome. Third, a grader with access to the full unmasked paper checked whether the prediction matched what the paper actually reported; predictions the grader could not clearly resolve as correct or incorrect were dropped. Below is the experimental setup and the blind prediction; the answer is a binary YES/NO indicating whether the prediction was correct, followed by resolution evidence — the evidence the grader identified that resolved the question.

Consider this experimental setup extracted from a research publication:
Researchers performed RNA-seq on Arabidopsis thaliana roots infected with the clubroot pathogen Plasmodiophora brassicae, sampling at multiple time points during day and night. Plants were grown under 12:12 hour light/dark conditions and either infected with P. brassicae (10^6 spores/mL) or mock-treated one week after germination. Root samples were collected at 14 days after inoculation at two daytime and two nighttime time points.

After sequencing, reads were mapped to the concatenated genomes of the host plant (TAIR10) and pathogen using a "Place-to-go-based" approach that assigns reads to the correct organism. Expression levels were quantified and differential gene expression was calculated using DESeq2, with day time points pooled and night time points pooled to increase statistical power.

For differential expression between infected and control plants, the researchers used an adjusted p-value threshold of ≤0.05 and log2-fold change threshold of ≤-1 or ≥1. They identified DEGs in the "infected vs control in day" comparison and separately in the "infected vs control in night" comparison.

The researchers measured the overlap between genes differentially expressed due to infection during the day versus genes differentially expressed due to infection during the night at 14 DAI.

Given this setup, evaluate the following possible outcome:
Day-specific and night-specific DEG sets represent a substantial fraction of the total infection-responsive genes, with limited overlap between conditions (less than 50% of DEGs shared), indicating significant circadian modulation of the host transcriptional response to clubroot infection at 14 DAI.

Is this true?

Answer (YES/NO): YES